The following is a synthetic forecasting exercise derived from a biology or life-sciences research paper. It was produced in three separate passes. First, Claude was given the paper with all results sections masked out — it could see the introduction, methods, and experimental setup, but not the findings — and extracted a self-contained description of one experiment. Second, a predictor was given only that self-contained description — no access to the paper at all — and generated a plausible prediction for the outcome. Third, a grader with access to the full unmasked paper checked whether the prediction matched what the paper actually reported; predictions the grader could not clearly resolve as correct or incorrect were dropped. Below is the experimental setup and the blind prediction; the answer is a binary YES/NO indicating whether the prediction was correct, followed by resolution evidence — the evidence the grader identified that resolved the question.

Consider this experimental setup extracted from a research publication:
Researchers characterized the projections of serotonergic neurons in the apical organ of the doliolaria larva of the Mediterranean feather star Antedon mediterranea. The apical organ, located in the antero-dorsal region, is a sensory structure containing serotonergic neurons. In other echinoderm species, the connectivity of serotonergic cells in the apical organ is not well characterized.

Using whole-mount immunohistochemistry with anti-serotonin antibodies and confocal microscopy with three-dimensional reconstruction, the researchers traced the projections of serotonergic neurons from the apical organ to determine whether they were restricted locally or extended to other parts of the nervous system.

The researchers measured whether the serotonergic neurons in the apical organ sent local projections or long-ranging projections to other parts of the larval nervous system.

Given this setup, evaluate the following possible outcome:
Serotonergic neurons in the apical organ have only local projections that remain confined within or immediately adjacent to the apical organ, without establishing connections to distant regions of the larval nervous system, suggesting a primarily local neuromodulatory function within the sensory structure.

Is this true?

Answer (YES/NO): NO